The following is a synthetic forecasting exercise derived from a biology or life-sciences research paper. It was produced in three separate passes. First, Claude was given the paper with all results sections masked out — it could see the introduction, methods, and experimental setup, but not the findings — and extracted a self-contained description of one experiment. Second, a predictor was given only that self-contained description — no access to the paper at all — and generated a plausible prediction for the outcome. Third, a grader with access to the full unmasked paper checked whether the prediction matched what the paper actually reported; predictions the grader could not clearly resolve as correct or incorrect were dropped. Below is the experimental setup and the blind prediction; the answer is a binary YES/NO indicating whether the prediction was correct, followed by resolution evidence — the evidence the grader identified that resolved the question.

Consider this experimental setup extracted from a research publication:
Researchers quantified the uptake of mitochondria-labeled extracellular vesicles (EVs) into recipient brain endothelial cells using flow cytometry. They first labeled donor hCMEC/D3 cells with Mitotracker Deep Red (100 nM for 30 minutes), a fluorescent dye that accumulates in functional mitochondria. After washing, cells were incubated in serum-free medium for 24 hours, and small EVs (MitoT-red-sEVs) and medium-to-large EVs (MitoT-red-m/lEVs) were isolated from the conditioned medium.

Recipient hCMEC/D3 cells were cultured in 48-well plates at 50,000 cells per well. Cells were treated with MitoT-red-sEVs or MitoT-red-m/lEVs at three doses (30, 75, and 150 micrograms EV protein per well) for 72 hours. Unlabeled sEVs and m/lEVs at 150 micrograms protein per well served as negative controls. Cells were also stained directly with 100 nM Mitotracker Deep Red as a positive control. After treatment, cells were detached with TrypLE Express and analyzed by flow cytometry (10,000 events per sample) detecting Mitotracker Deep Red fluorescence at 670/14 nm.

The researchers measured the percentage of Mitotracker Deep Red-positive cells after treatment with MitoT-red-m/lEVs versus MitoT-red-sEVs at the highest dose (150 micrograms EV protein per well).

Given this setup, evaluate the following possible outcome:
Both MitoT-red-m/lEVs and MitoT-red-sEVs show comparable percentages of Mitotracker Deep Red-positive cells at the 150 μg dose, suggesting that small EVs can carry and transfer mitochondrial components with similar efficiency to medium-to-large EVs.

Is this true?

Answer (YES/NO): NO